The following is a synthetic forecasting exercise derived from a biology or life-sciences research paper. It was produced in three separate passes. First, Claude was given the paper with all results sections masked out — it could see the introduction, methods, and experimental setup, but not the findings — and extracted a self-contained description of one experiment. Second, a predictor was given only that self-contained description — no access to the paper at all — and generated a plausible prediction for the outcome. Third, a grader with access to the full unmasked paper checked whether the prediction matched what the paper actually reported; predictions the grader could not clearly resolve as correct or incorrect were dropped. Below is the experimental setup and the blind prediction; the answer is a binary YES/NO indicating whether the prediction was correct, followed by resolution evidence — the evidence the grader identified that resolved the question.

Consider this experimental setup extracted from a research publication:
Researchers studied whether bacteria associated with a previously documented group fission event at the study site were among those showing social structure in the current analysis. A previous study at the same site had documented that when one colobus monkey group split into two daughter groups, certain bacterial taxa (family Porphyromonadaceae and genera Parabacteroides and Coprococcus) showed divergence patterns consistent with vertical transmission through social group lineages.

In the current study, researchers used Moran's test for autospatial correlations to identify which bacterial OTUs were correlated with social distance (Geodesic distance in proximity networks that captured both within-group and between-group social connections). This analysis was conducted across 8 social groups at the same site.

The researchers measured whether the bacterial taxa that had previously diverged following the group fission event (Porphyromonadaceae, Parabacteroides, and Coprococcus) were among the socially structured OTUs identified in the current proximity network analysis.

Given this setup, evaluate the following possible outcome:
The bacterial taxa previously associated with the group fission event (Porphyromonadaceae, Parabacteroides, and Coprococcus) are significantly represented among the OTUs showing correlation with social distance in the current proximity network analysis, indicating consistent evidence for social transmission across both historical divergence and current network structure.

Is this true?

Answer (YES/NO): YES